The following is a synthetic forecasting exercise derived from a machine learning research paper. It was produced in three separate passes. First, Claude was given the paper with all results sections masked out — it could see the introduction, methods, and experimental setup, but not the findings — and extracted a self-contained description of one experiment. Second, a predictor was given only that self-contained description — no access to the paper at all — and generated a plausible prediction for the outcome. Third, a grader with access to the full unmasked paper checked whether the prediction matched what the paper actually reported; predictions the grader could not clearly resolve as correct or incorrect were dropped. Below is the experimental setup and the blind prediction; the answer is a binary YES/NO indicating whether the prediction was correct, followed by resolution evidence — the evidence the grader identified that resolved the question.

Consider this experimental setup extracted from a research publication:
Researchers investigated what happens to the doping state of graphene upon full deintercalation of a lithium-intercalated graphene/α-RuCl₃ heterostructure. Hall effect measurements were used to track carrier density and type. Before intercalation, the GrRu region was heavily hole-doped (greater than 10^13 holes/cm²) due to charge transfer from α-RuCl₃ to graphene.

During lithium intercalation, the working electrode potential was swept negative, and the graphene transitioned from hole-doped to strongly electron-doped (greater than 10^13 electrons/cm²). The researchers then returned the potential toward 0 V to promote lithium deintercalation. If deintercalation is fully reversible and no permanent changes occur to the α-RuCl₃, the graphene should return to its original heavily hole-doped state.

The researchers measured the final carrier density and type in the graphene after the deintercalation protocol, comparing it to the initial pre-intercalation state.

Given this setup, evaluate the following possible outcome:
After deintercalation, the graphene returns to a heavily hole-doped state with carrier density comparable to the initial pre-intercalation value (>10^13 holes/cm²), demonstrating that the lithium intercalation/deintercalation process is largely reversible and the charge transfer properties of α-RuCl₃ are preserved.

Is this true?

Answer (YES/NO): NO